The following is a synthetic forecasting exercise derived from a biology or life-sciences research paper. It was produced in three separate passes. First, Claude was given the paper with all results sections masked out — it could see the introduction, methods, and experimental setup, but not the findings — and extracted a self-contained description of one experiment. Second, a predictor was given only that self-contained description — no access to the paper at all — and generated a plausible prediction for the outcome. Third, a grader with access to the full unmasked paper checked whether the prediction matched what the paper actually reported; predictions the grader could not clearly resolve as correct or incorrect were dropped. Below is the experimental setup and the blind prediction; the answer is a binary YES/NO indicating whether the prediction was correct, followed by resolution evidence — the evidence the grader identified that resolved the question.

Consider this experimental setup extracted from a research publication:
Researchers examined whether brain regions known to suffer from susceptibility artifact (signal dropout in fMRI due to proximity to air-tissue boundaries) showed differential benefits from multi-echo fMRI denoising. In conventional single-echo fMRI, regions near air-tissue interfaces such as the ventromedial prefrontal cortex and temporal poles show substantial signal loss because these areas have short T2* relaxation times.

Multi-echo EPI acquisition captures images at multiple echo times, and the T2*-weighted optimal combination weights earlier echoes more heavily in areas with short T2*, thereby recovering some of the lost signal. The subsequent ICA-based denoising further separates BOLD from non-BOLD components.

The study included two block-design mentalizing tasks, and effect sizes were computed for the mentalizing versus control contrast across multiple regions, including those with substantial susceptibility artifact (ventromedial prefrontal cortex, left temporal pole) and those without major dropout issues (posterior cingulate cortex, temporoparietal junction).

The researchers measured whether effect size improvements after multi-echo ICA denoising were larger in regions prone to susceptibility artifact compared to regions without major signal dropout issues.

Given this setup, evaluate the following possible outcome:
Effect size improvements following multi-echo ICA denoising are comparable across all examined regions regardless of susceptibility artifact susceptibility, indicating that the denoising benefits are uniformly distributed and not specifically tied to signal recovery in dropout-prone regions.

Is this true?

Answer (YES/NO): NO